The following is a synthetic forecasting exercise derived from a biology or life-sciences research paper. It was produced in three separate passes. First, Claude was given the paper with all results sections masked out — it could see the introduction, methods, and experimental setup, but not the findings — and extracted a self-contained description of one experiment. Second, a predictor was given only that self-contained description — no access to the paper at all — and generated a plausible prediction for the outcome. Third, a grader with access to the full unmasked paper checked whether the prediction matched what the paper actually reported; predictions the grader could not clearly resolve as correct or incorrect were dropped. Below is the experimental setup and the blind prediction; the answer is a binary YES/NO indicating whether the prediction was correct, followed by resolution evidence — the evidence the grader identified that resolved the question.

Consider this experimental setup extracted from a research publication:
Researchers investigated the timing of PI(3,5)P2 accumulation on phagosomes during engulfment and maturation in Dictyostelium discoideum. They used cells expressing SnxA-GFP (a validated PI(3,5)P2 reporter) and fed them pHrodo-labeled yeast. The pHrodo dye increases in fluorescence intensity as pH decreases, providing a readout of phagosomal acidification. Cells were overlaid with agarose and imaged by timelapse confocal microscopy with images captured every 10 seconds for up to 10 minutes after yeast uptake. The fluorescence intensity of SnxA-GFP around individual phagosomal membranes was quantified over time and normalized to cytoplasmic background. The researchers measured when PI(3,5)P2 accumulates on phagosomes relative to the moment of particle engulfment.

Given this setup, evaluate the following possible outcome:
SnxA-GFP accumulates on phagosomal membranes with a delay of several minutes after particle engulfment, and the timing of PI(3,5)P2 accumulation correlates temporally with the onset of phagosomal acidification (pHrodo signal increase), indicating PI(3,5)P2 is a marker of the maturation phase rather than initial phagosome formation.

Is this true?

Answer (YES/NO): NO